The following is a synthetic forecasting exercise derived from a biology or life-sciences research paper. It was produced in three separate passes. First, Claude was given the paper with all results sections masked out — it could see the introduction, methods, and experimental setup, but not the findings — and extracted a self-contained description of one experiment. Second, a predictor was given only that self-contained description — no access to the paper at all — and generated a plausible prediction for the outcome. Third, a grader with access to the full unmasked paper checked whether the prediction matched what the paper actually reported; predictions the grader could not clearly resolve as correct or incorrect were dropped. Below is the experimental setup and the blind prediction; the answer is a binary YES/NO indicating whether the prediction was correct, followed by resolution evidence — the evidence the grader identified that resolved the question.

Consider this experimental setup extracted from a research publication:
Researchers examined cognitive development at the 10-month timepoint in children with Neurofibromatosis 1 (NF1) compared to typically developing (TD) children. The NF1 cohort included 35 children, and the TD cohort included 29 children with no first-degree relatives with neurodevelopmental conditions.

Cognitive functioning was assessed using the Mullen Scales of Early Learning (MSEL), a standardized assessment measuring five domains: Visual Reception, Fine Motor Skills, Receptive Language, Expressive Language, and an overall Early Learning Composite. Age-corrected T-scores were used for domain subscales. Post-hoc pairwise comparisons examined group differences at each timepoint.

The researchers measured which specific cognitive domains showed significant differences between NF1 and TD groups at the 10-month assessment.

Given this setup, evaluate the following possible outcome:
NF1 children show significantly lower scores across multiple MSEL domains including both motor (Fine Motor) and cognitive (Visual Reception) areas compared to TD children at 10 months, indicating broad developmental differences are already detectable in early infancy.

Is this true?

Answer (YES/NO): NO